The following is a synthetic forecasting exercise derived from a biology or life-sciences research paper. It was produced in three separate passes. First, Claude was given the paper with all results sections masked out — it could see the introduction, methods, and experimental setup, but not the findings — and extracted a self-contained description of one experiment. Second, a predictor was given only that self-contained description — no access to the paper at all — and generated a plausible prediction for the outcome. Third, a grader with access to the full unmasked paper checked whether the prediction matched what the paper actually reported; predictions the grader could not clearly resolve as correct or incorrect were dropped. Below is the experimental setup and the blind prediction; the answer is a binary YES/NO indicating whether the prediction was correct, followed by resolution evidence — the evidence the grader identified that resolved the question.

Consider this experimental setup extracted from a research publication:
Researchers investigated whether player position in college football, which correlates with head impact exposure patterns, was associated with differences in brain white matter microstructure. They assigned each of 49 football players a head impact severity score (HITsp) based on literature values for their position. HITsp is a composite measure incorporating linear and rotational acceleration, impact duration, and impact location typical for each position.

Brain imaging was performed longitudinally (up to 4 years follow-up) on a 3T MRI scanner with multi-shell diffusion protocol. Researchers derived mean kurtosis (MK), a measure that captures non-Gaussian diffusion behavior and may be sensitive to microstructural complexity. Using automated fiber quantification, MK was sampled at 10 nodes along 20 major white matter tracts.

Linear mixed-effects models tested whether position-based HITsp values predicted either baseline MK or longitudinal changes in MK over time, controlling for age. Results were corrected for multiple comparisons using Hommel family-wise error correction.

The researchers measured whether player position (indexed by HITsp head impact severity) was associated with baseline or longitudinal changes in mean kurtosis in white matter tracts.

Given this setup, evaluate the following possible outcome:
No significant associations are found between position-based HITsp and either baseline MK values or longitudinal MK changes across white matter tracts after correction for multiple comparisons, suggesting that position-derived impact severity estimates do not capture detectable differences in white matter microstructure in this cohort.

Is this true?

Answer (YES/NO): NO